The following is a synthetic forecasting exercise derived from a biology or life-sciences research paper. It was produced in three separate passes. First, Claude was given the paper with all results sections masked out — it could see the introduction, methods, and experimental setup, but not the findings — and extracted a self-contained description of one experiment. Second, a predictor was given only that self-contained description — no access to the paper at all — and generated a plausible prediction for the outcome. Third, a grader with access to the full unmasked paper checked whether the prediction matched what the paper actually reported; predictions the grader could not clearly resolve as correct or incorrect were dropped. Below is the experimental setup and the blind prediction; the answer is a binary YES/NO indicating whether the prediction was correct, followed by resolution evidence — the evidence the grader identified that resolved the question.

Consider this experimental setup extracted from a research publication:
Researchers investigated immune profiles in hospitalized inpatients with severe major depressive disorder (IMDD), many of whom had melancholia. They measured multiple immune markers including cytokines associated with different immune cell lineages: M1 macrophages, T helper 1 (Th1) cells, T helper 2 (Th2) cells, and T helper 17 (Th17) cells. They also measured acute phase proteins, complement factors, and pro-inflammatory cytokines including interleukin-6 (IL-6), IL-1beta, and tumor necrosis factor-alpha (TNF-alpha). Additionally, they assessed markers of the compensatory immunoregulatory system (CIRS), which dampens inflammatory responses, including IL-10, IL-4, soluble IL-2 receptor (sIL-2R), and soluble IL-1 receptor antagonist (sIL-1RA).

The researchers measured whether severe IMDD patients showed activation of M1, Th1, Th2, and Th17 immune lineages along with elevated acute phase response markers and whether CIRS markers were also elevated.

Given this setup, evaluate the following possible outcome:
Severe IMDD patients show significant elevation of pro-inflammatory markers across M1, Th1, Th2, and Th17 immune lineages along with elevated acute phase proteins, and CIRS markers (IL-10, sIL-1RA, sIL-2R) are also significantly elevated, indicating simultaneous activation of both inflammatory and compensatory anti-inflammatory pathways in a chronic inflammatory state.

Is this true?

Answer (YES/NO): YES